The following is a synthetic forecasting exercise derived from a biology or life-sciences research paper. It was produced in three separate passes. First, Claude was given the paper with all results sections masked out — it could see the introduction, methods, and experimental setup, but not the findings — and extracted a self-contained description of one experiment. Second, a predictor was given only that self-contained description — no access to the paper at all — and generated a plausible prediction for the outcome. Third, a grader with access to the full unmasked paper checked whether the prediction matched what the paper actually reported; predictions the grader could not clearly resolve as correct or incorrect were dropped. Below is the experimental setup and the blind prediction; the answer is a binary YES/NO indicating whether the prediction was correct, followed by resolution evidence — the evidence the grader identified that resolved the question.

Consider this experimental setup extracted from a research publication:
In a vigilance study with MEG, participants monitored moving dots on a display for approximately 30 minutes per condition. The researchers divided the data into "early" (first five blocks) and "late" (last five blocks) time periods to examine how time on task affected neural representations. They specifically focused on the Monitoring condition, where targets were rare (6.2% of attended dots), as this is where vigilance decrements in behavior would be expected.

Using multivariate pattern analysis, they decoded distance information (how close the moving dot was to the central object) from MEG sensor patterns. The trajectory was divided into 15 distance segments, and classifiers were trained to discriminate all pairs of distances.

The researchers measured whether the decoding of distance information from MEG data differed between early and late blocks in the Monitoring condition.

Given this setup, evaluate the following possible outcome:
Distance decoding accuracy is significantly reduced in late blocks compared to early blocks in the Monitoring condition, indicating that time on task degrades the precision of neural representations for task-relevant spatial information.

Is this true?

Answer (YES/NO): YES